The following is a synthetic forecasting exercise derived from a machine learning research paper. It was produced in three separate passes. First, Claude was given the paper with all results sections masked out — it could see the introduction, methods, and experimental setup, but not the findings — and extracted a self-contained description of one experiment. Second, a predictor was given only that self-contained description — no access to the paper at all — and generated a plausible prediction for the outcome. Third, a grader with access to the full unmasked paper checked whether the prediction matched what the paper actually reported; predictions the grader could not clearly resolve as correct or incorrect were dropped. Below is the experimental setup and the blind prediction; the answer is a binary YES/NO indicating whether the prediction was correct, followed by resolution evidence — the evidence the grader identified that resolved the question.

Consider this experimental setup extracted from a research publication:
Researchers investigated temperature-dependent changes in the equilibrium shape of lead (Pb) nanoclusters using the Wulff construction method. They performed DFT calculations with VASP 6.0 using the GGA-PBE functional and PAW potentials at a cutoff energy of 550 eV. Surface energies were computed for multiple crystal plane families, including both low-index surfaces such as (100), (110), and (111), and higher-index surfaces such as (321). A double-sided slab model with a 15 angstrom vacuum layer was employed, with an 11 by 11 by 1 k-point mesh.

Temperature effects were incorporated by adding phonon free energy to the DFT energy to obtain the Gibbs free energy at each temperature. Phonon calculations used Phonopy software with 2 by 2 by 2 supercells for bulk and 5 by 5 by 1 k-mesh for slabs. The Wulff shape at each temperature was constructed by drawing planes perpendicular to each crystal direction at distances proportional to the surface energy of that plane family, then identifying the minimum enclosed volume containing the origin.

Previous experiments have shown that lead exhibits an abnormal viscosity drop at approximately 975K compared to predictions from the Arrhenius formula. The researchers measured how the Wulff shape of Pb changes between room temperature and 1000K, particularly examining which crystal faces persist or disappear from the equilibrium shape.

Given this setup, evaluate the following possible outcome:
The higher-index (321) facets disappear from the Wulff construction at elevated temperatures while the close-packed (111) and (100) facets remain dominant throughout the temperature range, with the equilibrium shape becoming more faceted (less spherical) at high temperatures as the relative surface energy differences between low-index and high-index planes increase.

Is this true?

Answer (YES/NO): NO